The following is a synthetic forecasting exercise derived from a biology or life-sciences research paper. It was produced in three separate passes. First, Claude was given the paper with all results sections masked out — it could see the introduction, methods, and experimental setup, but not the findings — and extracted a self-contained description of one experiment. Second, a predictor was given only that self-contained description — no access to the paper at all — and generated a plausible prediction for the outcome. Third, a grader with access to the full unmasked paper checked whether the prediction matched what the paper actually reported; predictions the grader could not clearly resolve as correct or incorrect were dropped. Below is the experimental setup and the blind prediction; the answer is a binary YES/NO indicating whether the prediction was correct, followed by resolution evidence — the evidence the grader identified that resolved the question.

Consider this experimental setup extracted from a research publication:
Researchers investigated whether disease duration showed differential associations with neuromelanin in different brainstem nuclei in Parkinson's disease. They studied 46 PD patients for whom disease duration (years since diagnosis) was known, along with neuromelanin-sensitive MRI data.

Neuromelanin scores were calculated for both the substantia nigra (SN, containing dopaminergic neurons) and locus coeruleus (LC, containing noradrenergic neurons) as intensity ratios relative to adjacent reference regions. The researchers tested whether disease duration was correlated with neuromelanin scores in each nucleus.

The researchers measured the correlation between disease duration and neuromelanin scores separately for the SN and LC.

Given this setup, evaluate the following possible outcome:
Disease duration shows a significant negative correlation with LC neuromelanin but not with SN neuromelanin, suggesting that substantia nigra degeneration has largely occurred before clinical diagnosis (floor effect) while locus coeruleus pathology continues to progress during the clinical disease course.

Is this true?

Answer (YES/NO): NO